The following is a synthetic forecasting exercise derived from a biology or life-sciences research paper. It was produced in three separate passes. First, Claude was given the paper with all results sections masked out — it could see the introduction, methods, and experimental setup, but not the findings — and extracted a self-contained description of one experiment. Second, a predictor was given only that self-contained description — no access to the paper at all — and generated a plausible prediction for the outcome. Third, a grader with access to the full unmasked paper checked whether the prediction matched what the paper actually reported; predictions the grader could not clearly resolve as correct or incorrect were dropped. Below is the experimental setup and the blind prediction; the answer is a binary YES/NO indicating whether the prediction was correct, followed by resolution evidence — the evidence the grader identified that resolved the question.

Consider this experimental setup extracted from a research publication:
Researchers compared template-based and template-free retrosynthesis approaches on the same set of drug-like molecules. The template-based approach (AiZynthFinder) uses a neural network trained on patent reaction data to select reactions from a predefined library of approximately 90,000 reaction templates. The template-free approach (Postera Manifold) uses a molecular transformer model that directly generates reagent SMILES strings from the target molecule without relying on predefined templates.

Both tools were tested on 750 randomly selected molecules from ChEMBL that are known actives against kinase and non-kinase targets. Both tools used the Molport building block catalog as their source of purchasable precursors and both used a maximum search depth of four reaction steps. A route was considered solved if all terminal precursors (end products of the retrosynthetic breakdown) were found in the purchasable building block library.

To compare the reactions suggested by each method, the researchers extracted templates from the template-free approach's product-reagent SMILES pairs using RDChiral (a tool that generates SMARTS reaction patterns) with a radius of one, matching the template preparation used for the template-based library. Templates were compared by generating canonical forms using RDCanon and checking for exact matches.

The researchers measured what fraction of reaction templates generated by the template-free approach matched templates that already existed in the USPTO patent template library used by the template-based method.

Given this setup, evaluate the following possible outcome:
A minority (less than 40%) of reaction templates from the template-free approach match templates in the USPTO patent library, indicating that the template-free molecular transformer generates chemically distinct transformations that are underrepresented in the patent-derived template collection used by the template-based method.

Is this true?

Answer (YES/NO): NO